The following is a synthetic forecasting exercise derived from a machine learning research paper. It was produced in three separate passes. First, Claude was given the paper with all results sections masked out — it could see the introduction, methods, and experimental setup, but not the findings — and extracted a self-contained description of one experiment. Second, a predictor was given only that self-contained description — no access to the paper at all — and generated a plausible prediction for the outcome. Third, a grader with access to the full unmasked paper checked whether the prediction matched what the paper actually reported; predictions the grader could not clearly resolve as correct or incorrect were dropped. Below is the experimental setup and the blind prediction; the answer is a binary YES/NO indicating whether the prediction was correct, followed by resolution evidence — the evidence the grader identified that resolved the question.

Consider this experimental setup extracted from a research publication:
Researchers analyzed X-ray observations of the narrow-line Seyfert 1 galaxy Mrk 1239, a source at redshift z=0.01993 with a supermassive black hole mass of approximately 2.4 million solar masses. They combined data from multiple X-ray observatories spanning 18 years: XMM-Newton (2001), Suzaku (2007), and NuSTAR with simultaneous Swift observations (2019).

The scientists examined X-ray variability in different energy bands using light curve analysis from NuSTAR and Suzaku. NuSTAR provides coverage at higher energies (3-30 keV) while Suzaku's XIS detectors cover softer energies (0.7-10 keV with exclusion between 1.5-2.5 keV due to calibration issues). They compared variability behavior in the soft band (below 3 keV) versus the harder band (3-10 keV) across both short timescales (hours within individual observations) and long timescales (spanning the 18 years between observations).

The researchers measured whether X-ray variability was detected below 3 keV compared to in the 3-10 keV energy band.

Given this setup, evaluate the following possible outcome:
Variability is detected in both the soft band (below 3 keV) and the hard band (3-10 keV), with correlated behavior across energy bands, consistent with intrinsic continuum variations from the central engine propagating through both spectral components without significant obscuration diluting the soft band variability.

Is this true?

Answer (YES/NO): NO